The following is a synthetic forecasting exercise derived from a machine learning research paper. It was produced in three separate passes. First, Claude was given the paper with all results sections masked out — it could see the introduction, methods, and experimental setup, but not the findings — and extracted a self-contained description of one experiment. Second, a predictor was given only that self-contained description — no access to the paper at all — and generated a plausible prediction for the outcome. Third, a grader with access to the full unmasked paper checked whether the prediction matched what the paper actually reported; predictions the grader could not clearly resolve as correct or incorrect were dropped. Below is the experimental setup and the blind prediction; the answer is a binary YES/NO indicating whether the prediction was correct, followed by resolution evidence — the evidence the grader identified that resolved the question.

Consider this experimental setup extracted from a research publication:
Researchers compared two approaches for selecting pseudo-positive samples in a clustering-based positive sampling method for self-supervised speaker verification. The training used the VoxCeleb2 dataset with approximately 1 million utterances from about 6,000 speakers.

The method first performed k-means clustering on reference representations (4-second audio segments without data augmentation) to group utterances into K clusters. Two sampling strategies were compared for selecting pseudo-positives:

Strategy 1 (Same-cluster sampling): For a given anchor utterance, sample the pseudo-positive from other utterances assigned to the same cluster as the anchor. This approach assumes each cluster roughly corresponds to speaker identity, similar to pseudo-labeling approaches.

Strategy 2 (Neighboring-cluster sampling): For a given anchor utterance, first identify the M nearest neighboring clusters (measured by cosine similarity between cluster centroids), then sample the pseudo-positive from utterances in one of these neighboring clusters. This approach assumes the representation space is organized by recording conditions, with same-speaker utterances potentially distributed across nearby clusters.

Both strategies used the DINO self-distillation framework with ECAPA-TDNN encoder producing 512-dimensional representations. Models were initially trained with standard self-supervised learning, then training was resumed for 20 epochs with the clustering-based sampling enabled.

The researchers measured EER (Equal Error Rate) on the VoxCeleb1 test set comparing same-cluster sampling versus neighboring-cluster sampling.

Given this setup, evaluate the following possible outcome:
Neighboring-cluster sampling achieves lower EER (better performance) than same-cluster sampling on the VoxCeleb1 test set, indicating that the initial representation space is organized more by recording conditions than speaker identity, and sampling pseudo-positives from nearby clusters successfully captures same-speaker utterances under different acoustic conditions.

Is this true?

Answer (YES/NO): YES